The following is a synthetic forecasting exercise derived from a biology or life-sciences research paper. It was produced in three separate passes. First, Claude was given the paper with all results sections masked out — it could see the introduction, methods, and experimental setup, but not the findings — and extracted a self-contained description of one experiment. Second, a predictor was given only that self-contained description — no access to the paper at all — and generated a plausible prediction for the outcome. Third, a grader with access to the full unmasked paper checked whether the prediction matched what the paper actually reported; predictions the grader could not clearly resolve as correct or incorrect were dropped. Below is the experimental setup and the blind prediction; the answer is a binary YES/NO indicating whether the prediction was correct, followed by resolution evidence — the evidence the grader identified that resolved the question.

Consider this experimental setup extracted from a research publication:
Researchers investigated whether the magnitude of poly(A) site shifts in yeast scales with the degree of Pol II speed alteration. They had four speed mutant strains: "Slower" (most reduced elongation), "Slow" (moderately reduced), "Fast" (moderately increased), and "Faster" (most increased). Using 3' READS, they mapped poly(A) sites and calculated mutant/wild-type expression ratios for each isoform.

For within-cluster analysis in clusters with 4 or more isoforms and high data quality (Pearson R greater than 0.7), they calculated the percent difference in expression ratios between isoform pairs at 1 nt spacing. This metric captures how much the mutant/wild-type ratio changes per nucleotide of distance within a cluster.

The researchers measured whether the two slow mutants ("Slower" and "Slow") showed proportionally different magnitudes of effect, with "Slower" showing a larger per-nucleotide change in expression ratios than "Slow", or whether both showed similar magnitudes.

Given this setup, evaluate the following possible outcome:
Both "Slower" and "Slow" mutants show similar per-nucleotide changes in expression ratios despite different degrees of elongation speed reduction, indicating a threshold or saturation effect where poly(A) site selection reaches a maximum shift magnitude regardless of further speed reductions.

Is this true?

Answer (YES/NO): NO